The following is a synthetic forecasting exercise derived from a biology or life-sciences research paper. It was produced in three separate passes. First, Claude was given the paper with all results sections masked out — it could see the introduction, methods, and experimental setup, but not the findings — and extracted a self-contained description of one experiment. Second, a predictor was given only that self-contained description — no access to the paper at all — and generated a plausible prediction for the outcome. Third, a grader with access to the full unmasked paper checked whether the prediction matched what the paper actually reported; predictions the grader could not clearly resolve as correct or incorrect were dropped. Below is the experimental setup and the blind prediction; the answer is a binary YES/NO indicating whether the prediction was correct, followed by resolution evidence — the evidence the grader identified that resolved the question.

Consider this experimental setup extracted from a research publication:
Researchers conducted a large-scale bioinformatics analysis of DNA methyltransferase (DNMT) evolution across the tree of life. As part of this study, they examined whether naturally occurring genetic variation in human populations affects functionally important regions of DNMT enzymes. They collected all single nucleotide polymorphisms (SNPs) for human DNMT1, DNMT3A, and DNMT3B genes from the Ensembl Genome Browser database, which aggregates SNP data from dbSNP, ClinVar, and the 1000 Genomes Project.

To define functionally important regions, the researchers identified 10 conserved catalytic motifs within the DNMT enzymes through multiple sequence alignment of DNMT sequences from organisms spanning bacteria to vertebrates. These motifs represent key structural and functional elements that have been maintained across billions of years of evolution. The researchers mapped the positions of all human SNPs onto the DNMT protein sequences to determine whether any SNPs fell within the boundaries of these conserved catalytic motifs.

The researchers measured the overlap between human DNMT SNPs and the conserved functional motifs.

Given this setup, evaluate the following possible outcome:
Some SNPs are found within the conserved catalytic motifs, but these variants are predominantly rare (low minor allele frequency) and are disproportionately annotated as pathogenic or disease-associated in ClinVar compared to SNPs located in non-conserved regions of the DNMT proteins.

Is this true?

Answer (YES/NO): NO